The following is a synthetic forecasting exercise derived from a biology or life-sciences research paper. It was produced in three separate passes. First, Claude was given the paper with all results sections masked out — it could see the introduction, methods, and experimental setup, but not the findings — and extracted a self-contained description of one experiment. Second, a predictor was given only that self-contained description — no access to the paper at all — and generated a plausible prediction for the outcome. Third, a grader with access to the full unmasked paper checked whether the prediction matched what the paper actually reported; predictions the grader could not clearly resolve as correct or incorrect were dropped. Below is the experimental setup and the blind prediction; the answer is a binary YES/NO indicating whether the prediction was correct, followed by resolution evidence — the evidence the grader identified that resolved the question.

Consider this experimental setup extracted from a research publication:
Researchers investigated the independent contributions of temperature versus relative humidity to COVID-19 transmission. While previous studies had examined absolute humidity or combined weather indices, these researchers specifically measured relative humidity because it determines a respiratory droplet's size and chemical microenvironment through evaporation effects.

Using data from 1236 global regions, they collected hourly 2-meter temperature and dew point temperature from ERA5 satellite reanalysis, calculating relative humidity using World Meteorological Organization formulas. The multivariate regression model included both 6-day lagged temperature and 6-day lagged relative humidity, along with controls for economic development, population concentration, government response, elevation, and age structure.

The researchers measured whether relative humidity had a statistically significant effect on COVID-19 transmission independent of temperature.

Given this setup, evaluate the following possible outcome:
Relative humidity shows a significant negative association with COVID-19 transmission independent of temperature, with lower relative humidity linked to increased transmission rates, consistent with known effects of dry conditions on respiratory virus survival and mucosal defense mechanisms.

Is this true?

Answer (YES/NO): YES